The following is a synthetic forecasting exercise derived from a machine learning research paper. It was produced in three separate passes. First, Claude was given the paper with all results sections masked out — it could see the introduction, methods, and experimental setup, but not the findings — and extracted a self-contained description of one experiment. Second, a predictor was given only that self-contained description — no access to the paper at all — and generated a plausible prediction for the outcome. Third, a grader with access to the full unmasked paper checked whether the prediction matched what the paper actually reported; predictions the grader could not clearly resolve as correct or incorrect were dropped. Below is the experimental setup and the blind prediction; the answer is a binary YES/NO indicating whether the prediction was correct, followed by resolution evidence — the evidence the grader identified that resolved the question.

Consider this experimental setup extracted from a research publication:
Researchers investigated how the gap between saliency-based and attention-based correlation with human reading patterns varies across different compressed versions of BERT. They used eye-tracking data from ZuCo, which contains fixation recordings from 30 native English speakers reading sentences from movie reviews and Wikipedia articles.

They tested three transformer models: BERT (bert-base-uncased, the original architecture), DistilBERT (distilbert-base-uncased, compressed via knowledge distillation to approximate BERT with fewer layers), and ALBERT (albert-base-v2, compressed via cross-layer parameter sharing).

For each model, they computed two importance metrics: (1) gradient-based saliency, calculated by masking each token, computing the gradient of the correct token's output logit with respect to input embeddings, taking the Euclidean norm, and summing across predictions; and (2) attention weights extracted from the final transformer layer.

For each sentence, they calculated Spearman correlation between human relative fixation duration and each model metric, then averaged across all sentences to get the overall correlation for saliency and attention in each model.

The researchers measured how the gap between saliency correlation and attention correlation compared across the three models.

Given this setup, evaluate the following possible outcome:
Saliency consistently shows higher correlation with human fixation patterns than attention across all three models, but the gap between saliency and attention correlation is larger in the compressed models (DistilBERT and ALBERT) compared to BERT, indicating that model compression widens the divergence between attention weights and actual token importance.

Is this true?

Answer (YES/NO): NO